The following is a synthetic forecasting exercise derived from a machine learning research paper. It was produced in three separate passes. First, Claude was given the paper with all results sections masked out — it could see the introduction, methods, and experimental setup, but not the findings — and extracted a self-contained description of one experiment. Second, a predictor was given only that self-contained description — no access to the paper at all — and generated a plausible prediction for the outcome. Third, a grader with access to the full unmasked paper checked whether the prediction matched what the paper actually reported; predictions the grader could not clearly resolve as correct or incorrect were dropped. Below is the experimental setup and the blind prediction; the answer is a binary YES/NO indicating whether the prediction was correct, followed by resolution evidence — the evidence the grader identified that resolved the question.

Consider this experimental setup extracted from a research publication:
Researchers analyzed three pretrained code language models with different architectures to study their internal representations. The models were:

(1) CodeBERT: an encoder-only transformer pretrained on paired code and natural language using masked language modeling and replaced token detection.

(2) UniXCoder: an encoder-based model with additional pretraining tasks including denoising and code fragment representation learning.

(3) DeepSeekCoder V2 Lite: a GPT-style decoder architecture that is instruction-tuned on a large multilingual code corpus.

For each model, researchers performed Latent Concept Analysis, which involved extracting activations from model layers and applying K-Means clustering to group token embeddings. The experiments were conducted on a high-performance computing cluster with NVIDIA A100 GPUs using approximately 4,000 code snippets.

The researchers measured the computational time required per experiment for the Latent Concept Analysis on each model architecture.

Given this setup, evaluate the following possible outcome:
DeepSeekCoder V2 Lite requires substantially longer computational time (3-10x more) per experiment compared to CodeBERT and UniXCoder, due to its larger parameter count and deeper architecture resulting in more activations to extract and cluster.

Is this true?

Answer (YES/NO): YES